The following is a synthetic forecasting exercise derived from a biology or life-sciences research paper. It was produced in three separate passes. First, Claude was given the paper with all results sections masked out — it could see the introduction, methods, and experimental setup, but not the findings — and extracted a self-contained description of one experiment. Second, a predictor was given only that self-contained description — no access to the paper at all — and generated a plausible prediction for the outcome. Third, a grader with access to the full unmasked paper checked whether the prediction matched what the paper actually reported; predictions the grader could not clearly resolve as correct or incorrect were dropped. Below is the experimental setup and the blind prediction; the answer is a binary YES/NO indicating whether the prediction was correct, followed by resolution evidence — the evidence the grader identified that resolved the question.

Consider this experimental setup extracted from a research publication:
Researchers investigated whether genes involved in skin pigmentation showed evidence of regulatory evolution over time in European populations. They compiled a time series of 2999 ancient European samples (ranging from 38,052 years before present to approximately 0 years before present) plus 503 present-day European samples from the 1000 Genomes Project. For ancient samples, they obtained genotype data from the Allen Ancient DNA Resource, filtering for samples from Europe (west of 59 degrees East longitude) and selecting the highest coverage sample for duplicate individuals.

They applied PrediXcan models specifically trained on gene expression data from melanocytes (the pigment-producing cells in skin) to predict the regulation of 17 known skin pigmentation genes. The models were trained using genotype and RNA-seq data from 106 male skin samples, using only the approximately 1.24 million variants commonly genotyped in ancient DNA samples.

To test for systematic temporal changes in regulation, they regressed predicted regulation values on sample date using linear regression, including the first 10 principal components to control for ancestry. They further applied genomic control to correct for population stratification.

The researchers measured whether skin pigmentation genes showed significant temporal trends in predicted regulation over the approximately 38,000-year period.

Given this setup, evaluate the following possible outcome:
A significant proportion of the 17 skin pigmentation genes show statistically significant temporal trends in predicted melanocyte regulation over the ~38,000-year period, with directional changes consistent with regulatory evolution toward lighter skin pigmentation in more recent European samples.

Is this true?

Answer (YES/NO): NO